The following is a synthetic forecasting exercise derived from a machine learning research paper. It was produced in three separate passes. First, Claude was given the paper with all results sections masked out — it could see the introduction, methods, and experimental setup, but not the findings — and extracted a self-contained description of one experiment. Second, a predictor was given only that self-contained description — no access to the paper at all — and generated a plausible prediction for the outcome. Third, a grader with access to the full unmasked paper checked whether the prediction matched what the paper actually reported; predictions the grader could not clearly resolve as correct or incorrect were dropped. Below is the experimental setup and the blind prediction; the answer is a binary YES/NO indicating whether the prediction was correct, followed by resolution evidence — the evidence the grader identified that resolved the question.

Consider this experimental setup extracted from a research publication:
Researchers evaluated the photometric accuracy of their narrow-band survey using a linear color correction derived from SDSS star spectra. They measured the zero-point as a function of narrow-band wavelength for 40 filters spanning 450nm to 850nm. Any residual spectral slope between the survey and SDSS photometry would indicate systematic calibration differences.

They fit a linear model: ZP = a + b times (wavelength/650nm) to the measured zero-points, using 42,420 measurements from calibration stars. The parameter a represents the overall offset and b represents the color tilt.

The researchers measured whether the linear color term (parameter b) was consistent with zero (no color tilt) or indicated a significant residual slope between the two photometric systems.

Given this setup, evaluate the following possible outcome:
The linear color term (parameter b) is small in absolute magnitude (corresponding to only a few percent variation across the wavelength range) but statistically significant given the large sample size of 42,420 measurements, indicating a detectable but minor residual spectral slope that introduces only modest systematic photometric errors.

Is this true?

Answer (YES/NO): NO